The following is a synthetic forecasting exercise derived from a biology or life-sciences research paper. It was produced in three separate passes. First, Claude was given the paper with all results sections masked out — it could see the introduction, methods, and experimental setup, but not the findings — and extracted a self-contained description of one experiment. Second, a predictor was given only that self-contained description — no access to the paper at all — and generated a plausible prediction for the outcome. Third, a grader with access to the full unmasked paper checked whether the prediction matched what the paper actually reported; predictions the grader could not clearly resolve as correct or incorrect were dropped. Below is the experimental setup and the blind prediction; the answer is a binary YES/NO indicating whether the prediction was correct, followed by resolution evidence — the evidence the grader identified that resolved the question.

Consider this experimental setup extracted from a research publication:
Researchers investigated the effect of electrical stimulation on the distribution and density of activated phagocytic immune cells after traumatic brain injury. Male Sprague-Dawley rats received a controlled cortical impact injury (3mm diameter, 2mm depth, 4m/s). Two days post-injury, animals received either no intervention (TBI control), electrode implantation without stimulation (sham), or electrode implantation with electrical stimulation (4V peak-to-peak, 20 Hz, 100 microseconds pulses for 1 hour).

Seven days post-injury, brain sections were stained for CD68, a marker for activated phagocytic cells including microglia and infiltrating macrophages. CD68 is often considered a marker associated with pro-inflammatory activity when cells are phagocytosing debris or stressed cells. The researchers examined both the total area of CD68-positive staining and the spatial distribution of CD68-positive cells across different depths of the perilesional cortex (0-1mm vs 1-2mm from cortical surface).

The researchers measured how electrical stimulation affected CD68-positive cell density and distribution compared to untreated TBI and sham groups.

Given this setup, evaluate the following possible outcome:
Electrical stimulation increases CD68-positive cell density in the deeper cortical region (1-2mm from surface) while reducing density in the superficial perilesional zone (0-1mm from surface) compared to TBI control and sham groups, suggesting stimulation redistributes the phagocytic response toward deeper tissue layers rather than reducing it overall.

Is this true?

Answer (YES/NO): NO